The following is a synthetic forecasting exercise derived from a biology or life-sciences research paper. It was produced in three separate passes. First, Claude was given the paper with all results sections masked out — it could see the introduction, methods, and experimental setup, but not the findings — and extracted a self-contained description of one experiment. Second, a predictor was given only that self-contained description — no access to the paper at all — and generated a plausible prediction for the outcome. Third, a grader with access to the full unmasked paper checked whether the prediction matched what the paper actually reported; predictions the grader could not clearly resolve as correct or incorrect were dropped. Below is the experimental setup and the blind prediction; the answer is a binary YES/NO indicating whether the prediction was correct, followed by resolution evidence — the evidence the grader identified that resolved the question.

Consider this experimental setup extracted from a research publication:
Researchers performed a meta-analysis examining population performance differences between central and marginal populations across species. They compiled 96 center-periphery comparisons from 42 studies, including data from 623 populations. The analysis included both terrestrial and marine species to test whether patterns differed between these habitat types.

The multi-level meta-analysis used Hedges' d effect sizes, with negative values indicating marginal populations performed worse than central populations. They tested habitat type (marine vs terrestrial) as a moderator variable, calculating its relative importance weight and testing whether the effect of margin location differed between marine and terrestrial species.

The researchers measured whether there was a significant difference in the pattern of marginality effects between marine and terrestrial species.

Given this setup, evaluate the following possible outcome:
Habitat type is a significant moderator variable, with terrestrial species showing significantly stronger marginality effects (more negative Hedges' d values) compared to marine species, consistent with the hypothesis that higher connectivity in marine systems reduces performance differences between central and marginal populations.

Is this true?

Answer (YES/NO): NO